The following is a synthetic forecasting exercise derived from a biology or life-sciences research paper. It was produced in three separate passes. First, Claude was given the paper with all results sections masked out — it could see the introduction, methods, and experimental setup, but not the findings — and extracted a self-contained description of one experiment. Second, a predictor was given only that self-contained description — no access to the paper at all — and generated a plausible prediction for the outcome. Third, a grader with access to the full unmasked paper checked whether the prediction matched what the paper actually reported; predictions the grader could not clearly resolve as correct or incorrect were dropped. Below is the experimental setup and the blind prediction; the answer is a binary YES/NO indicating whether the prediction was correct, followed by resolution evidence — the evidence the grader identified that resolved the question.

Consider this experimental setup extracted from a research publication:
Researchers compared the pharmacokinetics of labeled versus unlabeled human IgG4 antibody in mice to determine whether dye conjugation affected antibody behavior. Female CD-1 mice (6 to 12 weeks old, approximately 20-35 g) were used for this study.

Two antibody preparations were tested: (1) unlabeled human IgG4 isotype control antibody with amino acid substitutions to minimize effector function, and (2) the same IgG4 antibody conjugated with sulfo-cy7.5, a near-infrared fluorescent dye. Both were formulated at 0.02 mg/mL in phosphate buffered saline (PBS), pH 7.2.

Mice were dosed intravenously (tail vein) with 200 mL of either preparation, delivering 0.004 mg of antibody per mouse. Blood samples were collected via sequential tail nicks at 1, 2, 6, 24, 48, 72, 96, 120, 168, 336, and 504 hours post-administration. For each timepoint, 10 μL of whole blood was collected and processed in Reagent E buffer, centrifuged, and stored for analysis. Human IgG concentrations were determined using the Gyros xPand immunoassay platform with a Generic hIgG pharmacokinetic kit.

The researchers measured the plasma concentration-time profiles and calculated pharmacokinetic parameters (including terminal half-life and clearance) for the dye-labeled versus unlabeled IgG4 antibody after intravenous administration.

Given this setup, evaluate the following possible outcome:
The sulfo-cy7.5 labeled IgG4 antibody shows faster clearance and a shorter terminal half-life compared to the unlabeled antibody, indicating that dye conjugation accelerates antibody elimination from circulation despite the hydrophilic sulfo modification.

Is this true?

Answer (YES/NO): NO